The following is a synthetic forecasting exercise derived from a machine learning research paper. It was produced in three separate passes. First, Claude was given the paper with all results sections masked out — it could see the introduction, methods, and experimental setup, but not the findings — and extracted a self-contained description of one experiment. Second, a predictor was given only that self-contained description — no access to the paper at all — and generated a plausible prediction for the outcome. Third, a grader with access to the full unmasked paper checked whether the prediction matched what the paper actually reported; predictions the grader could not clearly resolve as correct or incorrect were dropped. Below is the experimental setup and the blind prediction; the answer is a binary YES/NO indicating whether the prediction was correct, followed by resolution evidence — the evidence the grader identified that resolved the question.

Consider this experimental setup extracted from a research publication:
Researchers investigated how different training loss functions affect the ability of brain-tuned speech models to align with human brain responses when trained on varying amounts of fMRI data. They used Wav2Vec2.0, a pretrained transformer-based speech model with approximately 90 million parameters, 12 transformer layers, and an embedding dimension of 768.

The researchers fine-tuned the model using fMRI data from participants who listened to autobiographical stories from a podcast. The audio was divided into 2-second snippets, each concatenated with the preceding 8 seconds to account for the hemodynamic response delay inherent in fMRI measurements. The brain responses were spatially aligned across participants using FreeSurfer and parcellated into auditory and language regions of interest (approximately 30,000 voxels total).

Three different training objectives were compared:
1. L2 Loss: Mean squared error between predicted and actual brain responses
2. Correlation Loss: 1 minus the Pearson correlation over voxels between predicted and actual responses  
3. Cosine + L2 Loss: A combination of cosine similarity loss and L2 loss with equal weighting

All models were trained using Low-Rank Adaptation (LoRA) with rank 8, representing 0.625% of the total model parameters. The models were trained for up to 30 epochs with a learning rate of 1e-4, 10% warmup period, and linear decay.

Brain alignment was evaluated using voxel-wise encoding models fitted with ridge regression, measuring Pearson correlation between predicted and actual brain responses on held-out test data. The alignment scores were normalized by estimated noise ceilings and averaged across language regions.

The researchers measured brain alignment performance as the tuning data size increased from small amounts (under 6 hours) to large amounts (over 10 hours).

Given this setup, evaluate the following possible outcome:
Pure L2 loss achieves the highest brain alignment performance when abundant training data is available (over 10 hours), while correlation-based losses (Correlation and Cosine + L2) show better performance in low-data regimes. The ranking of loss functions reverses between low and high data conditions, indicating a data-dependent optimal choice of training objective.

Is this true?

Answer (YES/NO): NO